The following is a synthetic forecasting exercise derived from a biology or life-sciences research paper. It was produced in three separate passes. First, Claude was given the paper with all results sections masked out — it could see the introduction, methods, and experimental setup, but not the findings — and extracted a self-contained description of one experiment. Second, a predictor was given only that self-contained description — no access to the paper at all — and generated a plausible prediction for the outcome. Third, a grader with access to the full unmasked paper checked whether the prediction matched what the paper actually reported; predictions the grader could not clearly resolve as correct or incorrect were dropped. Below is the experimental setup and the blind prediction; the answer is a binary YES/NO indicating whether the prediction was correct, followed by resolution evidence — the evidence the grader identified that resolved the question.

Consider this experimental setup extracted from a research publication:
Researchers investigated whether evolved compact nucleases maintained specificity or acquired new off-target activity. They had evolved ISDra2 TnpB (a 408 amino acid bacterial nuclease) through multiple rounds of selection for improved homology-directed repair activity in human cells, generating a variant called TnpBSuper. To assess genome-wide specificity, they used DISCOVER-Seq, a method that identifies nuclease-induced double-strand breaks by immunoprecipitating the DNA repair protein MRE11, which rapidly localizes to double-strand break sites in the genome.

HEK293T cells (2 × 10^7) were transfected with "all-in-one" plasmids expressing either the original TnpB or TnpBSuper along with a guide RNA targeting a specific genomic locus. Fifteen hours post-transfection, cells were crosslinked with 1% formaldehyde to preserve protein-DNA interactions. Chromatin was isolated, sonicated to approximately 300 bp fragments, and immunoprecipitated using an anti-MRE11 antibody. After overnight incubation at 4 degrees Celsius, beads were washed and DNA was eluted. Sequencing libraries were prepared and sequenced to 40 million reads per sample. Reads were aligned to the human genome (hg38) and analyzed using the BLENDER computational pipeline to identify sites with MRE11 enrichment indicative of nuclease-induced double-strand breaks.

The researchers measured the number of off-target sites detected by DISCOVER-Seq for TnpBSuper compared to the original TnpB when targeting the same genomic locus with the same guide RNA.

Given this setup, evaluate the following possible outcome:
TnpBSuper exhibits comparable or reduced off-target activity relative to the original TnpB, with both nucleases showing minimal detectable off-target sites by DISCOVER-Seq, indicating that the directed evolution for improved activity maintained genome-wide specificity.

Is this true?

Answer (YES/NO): YES